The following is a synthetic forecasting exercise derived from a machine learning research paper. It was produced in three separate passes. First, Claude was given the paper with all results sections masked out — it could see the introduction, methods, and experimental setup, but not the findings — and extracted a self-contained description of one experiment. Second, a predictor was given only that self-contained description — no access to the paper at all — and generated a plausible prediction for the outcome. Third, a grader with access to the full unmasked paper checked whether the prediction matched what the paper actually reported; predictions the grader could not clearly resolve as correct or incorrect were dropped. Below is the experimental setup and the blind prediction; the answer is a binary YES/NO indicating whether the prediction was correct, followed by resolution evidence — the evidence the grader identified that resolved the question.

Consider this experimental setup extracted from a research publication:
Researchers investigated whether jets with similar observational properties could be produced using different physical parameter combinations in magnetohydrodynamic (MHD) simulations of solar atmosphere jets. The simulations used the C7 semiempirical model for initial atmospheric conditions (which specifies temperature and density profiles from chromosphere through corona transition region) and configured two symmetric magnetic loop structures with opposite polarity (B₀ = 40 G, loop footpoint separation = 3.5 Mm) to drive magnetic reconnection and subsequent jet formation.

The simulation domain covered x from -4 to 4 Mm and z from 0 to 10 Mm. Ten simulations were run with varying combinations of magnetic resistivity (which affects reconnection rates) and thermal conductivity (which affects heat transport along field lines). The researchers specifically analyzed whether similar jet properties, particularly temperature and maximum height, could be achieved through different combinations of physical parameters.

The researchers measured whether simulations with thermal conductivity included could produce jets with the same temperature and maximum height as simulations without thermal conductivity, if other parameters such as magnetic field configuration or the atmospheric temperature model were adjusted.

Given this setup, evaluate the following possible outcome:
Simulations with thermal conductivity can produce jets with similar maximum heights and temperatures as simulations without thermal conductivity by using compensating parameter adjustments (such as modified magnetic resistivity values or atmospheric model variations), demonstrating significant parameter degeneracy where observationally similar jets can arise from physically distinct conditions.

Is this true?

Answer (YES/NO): NO